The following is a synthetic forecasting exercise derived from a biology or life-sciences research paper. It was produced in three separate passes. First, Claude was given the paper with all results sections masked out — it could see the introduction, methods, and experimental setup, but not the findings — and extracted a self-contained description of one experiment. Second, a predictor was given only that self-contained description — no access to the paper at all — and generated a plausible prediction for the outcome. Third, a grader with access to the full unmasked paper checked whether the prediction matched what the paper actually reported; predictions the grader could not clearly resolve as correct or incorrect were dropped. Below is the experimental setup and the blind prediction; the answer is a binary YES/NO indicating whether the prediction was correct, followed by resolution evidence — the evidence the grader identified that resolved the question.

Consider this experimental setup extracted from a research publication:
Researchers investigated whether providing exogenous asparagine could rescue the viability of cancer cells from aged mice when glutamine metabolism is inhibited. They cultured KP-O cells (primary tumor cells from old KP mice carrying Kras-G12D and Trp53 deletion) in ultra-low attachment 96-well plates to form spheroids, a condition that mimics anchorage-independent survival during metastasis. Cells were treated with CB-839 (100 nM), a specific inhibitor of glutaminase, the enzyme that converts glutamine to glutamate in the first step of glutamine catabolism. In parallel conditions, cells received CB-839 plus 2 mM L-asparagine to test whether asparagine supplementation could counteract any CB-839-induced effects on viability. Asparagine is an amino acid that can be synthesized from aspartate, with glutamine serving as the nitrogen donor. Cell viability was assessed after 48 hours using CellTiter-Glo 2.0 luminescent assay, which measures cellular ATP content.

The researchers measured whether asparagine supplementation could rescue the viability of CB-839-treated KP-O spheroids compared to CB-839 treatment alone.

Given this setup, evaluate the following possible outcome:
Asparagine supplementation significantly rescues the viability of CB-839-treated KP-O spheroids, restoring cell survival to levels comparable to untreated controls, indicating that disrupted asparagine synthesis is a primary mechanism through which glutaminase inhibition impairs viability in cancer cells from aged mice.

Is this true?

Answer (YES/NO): NO